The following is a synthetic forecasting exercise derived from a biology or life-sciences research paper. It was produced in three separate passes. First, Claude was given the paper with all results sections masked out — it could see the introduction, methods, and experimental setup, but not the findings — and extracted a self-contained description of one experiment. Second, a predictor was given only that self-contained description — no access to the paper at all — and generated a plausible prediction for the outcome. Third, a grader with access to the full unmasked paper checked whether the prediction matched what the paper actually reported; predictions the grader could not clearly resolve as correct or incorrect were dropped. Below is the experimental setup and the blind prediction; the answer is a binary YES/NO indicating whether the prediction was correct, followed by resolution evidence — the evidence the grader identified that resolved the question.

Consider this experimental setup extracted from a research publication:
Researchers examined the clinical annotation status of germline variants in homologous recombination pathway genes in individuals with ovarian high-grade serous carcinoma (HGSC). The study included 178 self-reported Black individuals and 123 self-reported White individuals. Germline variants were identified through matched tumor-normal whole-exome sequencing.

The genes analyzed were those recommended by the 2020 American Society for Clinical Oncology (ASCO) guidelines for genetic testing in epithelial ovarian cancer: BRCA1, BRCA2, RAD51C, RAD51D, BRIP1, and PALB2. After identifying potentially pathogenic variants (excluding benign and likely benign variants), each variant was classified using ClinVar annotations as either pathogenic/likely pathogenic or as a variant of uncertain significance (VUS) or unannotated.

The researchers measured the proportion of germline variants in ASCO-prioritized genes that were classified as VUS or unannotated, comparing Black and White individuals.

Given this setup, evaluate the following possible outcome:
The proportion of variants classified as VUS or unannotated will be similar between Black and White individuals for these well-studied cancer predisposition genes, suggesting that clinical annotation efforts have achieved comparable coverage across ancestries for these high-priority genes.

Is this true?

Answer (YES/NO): NO